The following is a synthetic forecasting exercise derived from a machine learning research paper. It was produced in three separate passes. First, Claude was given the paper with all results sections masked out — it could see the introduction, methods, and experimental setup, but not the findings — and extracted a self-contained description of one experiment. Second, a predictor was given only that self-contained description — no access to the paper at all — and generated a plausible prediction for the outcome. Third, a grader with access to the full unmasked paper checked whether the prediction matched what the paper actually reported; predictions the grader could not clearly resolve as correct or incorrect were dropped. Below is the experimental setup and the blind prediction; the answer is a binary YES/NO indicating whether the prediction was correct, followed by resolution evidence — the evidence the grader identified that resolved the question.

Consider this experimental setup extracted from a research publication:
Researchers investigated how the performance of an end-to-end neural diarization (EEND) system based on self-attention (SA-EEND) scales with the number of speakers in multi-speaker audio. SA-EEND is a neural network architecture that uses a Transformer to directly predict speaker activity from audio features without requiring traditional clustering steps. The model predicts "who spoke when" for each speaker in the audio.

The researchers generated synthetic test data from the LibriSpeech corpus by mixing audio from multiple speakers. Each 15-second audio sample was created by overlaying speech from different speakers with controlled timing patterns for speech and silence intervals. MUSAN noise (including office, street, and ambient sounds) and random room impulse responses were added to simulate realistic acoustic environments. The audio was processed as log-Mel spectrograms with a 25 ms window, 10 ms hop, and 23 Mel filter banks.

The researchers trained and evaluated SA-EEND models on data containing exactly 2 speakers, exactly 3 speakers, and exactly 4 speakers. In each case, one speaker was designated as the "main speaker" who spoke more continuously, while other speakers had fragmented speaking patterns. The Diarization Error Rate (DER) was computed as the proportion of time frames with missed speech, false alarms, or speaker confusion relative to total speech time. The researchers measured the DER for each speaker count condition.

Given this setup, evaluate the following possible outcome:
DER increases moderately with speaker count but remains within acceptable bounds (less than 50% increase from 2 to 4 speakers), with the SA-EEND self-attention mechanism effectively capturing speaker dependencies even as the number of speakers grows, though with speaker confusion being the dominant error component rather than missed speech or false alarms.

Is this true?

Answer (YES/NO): NO